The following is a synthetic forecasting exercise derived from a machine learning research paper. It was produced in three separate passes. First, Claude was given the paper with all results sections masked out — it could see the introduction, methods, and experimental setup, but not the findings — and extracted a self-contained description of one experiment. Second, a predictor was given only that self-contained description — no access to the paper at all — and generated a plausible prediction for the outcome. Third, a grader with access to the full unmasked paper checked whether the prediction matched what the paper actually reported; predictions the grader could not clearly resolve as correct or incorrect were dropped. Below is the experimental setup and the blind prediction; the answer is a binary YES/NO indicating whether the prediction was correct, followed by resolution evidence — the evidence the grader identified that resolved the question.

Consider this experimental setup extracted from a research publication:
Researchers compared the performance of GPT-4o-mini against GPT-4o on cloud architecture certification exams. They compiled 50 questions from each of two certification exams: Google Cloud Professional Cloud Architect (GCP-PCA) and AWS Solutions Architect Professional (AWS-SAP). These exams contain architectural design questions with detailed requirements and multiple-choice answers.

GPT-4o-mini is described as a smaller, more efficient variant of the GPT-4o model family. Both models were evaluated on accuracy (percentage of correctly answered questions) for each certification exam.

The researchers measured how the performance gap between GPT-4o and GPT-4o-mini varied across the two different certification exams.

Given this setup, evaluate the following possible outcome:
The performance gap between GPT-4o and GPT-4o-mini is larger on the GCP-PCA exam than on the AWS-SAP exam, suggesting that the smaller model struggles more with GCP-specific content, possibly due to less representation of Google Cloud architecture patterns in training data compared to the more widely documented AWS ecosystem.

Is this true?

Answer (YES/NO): NO